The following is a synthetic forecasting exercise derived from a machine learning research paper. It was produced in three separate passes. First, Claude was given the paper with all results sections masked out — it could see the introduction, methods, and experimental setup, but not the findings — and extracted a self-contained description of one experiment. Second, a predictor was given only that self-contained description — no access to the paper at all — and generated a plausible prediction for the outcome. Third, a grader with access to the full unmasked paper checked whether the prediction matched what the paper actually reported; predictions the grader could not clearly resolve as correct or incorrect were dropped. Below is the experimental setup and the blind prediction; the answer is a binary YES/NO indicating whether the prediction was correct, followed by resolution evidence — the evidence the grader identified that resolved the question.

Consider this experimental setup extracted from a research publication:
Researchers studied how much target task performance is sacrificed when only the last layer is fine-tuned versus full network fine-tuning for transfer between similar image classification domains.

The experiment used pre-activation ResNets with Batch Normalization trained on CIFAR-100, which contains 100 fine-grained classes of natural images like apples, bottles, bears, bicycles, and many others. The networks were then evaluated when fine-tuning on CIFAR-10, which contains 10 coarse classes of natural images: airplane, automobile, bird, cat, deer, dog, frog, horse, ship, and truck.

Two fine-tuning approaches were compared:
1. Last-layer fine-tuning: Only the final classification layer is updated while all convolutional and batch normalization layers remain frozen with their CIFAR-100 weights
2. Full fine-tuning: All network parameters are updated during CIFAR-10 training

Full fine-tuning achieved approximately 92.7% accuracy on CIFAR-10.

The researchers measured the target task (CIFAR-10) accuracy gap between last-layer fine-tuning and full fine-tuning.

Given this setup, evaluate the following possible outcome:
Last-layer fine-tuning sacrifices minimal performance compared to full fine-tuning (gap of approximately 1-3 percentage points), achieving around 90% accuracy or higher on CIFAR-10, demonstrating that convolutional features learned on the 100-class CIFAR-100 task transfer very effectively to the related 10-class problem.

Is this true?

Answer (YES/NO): NO